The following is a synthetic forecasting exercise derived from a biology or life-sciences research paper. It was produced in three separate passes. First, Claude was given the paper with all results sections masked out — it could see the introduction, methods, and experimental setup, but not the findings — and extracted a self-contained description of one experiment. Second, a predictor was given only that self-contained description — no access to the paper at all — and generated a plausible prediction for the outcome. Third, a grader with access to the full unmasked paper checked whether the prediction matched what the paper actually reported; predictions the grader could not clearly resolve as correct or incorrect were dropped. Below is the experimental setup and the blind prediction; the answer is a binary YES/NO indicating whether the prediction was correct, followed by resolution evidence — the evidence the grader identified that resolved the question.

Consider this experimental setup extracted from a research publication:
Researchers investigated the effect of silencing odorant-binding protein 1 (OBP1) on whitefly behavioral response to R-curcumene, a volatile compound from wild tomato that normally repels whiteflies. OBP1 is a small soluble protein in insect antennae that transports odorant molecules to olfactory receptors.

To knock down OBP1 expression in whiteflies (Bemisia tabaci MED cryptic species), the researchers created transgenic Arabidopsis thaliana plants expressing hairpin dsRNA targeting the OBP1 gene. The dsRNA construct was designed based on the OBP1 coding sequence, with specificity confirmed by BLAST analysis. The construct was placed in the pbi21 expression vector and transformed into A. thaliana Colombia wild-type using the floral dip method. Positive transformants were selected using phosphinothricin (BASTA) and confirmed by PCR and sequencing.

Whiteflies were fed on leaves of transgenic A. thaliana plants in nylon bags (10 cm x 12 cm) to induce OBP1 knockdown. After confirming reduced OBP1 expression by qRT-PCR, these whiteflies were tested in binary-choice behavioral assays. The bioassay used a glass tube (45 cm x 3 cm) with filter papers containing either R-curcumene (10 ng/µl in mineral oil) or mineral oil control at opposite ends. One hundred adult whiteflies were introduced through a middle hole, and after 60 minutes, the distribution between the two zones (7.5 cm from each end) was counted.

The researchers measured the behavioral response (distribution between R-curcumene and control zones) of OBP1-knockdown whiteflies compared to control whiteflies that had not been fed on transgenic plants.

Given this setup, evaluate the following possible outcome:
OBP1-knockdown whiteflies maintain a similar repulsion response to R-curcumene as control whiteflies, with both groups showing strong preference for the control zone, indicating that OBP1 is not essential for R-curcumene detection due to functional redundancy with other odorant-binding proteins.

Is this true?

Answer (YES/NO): NO